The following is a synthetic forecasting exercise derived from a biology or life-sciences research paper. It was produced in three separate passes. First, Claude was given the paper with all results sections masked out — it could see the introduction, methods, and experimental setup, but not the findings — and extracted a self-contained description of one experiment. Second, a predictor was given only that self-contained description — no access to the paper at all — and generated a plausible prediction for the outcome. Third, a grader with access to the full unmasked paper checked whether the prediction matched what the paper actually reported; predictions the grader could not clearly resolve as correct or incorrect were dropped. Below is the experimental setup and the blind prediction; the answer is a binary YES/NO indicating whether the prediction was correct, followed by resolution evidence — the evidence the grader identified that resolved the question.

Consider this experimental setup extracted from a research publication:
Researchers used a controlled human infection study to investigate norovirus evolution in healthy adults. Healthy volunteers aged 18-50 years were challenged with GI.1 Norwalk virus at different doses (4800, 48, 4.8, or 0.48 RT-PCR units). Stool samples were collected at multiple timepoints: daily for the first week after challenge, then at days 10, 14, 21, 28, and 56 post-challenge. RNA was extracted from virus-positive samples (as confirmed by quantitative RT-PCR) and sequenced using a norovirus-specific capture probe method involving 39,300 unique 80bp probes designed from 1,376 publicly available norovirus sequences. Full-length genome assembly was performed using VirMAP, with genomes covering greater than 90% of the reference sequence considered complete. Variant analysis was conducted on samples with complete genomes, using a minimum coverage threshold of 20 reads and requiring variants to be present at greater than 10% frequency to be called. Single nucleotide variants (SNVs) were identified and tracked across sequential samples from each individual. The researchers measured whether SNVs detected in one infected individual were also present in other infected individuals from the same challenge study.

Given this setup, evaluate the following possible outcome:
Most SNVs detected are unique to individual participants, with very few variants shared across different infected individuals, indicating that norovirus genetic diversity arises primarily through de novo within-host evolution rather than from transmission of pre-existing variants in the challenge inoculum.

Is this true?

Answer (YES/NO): YES